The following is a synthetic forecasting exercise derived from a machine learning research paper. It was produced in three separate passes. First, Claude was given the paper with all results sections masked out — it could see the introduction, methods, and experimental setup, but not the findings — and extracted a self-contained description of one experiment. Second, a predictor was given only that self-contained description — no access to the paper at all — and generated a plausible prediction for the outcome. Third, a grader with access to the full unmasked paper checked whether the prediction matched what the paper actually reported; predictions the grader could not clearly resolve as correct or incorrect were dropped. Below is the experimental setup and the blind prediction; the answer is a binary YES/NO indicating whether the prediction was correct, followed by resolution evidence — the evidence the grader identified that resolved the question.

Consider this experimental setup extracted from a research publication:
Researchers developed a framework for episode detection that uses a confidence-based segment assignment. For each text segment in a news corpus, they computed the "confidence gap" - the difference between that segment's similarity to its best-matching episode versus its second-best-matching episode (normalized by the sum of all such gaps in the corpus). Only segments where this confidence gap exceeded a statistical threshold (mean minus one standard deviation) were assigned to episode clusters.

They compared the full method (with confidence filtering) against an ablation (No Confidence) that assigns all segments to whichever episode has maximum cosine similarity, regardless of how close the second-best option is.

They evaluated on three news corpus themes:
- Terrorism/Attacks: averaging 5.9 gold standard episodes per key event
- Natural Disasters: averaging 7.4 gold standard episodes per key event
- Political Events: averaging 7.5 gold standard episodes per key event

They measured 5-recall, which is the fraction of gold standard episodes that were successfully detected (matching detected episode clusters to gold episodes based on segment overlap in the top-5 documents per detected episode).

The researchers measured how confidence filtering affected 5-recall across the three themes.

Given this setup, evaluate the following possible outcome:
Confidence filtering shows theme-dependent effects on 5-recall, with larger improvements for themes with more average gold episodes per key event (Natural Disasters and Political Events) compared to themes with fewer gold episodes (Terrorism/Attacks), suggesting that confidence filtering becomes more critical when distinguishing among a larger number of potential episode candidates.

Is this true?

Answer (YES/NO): NO